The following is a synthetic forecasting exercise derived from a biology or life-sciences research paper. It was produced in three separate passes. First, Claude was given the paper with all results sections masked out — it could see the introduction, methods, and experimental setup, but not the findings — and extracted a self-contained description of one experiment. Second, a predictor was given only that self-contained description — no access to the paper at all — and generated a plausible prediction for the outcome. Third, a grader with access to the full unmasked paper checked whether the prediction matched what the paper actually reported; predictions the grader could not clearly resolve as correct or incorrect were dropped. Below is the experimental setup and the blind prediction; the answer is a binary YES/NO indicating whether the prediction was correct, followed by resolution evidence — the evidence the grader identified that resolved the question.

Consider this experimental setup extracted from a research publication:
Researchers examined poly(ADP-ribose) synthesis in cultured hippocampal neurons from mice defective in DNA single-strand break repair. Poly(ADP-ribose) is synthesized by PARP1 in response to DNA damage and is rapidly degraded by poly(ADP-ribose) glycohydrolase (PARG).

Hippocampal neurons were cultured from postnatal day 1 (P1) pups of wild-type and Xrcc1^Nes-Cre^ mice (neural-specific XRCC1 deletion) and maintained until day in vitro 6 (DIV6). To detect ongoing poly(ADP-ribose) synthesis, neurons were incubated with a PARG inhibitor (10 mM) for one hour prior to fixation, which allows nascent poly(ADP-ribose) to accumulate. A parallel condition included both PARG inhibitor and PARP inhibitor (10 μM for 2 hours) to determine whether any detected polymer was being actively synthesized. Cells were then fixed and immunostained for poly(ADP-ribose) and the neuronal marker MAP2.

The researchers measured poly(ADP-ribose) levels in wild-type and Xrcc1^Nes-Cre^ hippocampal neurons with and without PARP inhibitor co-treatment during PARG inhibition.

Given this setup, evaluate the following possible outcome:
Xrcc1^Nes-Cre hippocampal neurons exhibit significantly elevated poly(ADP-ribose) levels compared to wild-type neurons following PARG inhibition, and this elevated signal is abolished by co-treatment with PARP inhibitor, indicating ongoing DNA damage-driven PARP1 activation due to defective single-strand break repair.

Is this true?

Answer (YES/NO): YES